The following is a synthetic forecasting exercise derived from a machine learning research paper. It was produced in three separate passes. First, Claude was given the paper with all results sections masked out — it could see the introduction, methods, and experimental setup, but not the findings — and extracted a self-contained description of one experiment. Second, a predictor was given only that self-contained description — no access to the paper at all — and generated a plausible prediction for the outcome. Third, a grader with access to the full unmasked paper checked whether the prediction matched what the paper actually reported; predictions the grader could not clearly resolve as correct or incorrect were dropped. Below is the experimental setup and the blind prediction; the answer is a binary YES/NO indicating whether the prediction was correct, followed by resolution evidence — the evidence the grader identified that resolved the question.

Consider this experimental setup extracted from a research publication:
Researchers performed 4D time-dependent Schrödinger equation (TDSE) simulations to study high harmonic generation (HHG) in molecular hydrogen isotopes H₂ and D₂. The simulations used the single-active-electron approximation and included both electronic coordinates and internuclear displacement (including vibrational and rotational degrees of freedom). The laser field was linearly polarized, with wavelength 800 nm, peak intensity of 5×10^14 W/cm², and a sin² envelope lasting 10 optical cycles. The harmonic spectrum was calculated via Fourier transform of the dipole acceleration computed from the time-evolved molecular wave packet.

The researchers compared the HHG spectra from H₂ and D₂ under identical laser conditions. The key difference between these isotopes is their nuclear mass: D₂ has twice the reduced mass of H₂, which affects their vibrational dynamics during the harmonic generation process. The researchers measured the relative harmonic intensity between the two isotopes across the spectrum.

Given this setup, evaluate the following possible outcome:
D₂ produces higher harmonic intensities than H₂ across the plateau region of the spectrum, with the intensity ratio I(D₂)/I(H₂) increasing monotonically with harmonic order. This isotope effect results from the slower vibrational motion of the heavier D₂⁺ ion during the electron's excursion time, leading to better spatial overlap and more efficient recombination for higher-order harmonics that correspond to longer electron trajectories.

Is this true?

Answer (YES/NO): YES